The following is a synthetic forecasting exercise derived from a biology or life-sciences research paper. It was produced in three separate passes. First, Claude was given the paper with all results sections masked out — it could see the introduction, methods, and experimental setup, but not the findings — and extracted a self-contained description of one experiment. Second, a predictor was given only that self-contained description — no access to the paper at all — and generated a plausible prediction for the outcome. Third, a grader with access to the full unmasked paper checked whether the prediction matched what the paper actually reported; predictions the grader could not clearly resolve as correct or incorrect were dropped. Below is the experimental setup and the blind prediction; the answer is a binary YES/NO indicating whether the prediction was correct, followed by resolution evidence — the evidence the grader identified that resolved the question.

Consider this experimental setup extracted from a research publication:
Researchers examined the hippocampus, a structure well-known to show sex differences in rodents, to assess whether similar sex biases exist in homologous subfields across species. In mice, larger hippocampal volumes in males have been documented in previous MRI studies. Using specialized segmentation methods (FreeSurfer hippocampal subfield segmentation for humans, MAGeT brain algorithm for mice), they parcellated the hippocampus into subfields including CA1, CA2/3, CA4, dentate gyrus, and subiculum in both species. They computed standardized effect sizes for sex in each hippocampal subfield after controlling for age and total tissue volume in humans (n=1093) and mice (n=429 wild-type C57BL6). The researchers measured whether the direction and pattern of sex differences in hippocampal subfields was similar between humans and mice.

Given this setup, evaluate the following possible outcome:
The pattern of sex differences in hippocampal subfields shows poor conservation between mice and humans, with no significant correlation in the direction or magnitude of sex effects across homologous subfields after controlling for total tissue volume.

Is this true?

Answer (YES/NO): NO